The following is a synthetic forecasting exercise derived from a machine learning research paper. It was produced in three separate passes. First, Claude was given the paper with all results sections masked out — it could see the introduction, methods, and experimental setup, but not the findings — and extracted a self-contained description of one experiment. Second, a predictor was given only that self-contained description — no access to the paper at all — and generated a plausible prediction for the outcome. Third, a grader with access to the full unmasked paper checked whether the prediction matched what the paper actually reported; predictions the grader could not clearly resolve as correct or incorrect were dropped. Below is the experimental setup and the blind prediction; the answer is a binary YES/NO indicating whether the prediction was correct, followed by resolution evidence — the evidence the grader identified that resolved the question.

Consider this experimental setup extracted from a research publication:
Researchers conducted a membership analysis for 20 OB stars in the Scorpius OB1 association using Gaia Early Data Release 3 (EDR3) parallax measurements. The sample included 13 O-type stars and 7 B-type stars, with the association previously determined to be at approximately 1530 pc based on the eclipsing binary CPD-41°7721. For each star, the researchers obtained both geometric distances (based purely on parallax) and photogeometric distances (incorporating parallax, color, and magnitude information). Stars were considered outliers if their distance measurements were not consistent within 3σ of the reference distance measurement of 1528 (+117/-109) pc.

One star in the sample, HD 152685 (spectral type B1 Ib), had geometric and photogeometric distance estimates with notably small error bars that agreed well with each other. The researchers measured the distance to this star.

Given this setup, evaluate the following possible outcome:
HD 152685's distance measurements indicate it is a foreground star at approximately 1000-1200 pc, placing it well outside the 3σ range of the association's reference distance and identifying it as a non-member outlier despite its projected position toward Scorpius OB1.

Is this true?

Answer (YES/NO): NO